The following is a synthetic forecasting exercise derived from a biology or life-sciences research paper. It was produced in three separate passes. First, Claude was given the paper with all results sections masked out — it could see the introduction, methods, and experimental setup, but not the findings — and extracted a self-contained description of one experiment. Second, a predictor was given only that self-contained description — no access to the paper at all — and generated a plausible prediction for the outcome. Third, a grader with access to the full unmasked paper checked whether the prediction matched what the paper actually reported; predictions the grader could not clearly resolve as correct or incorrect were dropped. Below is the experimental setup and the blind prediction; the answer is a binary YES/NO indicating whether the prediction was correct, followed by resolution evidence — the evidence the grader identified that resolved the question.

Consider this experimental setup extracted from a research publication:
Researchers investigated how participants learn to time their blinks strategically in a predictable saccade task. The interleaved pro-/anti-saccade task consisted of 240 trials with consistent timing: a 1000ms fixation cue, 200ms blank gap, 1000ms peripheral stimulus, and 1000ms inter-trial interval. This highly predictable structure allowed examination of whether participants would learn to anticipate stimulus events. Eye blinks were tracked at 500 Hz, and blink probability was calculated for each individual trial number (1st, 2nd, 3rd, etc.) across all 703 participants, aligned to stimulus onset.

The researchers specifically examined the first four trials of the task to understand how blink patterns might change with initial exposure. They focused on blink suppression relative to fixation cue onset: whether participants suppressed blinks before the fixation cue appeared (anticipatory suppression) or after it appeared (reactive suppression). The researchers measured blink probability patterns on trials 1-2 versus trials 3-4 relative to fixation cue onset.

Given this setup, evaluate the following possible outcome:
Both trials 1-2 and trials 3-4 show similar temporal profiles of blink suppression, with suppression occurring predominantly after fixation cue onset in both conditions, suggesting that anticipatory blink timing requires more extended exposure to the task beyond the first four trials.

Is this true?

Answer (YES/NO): NO